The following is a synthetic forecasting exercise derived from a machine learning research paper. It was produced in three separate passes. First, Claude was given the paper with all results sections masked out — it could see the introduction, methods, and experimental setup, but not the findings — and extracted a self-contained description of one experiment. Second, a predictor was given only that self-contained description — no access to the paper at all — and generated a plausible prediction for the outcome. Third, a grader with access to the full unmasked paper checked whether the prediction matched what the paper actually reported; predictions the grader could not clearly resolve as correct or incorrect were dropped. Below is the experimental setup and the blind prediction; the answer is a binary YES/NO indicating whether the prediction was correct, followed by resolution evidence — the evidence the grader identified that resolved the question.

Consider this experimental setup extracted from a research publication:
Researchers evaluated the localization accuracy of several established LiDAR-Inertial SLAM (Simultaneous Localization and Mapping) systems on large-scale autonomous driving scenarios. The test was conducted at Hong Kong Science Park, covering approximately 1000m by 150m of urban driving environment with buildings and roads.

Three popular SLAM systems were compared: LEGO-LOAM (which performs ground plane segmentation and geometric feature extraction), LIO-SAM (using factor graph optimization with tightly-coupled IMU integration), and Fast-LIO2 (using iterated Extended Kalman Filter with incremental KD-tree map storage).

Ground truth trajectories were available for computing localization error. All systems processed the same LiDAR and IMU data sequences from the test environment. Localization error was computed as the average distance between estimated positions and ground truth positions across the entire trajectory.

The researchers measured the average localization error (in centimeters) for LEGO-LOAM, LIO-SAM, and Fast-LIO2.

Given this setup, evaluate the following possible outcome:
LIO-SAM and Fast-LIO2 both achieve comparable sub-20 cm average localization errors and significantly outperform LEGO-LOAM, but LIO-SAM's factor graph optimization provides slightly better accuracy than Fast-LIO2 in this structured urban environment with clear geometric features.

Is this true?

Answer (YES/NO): NO